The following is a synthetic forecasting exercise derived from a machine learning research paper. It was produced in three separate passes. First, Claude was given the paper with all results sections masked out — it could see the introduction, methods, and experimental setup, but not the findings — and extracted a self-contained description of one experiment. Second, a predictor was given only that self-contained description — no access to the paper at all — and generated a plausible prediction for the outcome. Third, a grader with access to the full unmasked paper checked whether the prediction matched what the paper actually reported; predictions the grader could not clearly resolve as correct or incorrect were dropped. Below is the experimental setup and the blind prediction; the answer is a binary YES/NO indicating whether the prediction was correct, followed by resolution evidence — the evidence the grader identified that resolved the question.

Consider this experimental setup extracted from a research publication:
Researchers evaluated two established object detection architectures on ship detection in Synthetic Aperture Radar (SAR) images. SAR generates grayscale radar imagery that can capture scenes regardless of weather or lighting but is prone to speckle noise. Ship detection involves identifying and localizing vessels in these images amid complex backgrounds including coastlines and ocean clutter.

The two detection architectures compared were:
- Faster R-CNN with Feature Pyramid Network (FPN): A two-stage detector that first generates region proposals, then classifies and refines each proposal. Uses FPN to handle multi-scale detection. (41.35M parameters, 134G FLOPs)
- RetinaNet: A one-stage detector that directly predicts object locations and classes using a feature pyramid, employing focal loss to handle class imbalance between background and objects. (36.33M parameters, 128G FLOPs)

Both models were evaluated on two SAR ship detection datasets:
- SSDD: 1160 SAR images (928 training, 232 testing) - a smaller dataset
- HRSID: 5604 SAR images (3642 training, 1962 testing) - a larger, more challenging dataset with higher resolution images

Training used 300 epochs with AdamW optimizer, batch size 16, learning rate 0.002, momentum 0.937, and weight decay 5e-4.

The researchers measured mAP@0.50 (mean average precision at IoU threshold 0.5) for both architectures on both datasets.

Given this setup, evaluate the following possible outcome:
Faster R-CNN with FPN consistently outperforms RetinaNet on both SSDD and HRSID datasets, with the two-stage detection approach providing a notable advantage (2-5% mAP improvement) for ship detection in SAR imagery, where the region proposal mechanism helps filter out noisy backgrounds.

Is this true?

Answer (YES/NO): NO